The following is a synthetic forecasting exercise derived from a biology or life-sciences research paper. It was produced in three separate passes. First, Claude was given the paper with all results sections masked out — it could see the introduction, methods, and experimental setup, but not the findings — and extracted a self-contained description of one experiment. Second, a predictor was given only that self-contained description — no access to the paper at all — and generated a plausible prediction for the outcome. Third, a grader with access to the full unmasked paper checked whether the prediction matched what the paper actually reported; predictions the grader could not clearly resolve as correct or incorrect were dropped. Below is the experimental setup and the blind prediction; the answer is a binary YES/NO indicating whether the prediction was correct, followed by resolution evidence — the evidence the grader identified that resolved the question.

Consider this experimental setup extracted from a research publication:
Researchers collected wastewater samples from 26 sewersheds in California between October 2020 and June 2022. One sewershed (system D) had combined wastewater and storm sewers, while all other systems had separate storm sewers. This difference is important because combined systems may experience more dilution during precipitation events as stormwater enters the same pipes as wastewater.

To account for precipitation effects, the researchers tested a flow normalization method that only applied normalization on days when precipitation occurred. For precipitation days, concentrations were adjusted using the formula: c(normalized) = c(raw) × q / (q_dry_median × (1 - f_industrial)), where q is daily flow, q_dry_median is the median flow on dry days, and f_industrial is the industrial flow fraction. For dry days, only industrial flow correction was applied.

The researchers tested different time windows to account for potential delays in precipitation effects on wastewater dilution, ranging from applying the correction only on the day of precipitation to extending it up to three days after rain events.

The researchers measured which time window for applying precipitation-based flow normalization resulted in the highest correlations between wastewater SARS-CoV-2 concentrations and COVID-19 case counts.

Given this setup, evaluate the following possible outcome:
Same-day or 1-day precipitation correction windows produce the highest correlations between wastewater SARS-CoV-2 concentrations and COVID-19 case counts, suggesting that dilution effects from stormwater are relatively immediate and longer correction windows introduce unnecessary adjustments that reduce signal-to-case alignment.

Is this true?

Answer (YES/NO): YES